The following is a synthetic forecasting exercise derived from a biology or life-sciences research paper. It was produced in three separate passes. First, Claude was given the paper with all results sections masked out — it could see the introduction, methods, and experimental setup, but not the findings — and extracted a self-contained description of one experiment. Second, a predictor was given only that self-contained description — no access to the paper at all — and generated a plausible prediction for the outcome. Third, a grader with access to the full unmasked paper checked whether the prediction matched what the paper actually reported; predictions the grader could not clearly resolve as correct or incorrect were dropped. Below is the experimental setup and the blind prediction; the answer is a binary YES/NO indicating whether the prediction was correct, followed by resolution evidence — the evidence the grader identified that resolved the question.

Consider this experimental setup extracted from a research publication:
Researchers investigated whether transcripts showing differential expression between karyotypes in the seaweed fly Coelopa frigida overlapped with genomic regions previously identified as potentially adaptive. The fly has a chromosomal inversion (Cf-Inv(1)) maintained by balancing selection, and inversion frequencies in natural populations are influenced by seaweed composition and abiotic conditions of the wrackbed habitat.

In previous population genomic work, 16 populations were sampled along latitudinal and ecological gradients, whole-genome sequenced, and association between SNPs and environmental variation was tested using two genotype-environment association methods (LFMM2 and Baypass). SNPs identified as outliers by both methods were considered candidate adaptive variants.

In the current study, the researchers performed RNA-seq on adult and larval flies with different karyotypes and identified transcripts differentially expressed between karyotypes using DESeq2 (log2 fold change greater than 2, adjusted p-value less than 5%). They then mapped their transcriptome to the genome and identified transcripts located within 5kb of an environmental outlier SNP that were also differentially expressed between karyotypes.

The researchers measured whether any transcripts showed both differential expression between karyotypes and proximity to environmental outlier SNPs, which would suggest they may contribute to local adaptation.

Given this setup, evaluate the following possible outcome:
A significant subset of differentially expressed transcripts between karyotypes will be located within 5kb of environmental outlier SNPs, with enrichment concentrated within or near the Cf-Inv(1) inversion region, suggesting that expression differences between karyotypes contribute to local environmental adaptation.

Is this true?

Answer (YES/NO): YES